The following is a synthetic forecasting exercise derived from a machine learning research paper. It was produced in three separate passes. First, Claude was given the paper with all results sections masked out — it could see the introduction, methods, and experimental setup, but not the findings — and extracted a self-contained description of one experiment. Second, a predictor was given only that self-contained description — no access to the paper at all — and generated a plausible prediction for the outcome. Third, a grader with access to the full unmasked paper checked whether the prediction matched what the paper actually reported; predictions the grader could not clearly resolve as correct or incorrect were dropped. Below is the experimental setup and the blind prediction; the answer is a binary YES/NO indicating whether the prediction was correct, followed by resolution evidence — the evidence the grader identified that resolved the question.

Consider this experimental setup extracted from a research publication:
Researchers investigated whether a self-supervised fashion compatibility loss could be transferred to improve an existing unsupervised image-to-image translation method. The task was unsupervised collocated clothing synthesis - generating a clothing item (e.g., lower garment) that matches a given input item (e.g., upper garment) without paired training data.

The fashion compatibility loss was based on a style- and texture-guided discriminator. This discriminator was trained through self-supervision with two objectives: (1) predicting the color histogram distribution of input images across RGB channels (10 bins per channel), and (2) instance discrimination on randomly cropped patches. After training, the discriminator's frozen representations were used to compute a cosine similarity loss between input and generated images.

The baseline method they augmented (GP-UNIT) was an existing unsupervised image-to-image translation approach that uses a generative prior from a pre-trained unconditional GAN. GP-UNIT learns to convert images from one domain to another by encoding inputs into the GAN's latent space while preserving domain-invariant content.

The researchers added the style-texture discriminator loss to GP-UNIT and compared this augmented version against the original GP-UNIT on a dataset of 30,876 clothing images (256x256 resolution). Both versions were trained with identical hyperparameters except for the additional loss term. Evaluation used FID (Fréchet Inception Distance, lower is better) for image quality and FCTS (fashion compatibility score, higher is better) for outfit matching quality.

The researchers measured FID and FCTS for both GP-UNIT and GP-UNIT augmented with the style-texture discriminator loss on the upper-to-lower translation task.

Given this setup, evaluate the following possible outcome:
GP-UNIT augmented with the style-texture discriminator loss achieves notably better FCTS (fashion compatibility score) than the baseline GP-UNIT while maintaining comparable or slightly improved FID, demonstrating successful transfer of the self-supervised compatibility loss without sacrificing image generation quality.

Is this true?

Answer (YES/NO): YES